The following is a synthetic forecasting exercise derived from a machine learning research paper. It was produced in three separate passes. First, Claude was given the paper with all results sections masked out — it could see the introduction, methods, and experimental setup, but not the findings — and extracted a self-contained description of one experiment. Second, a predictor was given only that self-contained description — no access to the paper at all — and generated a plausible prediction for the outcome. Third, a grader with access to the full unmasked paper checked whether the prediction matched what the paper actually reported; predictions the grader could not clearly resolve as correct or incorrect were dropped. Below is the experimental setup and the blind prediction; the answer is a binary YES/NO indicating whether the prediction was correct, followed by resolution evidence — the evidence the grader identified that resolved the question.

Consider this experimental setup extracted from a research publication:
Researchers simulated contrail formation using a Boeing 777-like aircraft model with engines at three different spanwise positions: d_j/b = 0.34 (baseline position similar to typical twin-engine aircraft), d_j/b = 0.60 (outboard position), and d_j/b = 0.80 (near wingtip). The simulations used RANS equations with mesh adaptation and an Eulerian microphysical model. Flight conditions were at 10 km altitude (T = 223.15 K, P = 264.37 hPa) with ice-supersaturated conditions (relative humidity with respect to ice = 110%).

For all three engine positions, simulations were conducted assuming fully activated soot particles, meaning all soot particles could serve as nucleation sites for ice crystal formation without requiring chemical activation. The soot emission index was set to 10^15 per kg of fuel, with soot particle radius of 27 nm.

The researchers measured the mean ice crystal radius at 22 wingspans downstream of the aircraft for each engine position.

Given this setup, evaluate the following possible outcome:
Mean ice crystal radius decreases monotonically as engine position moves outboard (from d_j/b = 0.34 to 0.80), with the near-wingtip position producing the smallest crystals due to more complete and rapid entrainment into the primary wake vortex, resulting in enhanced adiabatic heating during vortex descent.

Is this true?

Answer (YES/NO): NO